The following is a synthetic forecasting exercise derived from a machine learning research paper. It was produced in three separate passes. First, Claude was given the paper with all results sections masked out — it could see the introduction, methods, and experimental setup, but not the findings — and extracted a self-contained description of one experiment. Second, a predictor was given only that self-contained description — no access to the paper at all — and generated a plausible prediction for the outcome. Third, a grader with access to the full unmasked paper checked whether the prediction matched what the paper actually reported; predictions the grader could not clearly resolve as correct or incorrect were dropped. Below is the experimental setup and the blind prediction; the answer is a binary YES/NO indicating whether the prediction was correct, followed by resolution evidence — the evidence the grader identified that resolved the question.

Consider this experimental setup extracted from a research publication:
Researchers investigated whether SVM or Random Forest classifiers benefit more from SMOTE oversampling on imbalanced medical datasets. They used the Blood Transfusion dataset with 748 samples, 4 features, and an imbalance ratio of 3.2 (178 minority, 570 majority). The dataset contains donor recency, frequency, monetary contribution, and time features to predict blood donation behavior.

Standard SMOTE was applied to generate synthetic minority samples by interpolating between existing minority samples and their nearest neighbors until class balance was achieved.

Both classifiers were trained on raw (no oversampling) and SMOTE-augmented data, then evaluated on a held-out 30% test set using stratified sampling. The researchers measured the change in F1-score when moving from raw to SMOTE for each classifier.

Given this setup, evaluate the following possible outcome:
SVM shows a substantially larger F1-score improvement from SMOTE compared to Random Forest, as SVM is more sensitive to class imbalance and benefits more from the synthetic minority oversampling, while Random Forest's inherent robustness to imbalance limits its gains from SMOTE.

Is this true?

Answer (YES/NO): YES